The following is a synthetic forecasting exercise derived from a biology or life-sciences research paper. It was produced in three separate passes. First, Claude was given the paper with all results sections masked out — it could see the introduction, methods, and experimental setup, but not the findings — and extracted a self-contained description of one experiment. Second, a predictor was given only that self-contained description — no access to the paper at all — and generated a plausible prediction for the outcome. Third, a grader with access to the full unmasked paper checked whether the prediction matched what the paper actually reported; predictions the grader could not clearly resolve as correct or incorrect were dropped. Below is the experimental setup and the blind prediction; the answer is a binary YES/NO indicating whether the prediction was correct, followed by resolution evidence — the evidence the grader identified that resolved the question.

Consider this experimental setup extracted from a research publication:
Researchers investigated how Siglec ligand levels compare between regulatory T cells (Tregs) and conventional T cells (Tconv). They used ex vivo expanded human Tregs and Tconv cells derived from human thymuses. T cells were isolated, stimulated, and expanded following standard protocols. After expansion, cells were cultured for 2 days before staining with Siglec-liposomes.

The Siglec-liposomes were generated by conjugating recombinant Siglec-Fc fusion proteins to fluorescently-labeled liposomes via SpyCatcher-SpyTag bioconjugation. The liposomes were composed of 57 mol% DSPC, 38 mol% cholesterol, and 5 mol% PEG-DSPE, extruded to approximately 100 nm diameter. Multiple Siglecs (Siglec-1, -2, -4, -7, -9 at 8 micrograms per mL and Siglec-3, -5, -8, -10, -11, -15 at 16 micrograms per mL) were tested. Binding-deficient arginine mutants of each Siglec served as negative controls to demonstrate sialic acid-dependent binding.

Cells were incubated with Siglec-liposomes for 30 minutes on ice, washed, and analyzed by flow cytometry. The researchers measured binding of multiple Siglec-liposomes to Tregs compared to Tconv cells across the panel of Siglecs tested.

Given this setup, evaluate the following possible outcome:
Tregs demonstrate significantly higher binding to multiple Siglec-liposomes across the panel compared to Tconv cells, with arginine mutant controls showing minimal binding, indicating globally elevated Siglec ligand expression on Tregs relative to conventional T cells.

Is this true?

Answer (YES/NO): NO